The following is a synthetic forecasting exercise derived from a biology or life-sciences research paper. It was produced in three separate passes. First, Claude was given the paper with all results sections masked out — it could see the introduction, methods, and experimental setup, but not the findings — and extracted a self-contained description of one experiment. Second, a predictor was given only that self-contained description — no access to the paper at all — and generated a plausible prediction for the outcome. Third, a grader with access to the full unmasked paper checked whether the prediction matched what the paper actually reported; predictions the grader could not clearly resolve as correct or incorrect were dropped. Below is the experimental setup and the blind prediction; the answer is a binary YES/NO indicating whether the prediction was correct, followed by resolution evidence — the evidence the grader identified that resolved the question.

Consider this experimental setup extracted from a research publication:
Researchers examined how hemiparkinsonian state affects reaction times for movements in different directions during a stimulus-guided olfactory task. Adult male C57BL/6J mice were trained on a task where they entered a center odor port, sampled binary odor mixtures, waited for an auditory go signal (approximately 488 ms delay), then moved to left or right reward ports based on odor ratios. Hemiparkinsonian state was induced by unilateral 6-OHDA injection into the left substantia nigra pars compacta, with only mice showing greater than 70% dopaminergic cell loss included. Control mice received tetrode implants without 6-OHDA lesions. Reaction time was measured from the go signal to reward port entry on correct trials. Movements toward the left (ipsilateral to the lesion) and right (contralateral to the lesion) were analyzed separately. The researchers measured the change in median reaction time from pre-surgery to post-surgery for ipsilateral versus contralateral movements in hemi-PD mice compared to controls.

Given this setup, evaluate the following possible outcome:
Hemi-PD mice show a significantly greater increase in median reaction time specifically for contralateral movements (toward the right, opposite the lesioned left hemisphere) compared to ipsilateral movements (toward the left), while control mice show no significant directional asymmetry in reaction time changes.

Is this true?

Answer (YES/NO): YES